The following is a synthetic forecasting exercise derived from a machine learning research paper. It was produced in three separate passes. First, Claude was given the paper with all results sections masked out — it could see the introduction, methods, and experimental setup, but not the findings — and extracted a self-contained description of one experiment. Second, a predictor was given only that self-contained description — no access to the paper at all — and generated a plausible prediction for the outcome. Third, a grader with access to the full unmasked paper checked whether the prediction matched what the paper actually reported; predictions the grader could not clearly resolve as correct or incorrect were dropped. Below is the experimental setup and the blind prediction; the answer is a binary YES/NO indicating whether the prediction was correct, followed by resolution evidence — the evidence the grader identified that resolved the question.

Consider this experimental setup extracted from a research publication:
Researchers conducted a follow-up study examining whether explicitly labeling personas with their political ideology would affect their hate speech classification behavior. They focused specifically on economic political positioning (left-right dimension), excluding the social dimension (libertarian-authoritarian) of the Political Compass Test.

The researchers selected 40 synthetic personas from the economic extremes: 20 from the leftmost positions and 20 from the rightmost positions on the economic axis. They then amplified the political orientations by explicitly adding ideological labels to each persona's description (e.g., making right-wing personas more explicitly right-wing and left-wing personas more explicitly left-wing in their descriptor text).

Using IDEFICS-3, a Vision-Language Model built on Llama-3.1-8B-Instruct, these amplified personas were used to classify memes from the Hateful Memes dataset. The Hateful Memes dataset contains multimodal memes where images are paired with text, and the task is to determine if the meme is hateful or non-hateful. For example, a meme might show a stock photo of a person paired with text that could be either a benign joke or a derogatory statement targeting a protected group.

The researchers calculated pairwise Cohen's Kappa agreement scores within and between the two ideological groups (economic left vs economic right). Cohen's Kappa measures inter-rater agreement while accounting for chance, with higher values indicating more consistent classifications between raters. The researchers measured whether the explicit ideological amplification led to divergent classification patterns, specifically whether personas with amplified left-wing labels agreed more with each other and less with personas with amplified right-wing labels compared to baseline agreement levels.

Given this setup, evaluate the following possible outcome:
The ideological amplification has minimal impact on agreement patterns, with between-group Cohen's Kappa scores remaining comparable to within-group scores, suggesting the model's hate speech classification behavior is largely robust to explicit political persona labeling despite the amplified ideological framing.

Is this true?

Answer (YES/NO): YES